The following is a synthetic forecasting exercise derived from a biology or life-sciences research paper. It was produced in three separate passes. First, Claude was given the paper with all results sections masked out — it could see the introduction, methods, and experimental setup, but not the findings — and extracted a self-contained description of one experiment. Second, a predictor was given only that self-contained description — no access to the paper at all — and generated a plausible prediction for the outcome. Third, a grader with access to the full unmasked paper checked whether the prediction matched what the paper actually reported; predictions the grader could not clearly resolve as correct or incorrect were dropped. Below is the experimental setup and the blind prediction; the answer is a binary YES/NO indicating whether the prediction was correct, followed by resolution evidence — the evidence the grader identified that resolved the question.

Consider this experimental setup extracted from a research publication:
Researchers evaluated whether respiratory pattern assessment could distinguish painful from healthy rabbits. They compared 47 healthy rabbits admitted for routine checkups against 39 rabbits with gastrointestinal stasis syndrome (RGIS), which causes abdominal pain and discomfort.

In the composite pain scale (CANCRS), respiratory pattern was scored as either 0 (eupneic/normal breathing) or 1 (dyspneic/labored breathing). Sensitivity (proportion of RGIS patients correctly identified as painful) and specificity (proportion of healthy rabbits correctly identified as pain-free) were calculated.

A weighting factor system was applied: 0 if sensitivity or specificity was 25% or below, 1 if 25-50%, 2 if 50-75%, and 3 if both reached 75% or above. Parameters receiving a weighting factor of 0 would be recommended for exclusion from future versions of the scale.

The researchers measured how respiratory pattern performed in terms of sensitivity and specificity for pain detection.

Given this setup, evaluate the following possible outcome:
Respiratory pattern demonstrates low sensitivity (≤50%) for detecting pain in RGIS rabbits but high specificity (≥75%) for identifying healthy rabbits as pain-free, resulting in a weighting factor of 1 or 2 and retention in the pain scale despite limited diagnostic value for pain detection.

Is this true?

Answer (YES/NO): NO